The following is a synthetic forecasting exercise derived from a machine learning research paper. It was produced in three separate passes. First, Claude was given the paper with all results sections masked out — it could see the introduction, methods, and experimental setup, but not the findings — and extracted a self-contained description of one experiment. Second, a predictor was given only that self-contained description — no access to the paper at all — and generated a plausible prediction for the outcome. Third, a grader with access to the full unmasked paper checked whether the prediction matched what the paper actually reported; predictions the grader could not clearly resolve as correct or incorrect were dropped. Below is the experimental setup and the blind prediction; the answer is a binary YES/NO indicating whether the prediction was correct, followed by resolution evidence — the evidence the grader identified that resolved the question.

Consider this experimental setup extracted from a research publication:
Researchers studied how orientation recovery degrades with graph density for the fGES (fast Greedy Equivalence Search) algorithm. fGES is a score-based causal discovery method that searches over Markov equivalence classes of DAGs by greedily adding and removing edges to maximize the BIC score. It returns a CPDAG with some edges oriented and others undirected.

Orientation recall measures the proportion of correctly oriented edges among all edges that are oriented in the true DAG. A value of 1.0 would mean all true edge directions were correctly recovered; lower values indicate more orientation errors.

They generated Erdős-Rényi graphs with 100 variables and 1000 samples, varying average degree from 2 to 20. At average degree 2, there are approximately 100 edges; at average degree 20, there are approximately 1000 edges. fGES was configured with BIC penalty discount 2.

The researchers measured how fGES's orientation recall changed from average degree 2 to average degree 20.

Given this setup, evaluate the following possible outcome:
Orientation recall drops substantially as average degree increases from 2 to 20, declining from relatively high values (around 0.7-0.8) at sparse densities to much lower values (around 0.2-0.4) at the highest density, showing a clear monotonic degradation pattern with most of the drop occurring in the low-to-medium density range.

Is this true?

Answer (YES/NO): NO